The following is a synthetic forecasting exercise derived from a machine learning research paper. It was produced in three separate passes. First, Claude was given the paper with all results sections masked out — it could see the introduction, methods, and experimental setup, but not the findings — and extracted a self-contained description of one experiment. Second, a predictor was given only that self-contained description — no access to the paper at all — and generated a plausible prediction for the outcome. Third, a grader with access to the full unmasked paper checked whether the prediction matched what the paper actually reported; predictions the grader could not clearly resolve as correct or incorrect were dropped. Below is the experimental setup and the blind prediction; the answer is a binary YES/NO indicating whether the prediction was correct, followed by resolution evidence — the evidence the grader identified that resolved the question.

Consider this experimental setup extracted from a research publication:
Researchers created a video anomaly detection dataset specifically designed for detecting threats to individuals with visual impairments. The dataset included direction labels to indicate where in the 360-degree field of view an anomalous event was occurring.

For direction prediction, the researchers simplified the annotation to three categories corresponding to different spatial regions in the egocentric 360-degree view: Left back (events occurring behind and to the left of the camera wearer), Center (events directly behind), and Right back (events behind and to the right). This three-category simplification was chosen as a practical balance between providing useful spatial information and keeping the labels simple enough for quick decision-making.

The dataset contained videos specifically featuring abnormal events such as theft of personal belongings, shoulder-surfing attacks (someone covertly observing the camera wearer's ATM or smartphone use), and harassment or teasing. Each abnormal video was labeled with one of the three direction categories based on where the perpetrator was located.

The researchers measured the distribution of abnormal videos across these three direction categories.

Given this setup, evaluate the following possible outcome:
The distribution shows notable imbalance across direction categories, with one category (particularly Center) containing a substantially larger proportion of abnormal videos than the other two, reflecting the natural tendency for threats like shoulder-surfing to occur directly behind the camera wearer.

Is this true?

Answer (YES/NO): NO